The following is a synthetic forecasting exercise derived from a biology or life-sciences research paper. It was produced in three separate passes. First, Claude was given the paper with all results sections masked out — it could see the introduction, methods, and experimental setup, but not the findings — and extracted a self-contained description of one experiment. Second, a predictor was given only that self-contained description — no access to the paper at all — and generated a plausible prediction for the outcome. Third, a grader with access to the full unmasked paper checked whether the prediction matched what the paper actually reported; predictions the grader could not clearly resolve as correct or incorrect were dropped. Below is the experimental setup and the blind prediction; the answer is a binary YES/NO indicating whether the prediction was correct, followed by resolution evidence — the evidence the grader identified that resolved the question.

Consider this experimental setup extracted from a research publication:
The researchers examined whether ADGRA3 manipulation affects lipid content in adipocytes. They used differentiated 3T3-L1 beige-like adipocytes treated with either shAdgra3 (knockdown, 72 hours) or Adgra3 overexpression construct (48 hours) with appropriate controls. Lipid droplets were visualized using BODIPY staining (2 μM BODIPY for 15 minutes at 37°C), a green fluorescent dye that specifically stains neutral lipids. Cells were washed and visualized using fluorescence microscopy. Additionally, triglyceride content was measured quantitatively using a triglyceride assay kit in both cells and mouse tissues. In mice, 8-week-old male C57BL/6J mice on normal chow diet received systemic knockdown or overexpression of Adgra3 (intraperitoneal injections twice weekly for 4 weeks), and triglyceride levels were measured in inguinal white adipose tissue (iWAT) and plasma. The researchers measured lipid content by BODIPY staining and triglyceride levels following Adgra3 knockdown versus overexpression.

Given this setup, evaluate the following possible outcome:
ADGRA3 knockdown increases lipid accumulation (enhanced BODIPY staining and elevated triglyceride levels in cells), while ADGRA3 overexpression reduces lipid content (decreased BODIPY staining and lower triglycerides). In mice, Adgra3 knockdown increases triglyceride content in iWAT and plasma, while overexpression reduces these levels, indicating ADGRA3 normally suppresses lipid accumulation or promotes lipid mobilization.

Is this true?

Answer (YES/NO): YES